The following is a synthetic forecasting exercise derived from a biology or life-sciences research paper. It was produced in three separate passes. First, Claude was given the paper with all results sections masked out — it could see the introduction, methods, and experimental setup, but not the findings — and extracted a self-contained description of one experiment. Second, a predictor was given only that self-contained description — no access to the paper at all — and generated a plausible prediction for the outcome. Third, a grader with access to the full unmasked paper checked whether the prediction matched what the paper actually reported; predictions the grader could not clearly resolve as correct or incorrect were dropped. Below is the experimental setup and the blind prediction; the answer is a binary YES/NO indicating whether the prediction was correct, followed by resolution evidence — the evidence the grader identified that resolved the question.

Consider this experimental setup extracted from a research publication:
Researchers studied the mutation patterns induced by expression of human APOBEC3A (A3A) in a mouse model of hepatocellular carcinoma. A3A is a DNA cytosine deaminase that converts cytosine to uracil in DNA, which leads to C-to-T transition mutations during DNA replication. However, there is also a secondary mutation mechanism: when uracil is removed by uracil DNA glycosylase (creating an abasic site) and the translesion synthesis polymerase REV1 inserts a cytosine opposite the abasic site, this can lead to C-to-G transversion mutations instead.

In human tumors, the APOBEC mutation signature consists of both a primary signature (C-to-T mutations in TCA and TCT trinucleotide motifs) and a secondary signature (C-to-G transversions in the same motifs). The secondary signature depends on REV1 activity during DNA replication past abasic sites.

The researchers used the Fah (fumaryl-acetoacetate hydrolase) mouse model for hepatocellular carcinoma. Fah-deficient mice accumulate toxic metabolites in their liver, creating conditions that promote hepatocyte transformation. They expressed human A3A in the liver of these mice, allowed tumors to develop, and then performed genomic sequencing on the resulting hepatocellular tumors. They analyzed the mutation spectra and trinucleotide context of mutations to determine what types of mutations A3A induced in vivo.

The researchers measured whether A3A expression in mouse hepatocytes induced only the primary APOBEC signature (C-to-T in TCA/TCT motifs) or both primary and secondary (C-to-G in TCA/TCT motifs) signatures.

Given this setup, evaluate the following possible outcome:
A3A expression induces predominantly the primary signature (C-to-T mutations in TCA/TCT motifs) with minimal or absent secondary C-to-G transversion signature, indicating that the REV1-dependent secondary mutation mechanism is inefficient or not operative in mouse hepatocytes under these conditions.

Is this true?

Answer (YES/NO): NO